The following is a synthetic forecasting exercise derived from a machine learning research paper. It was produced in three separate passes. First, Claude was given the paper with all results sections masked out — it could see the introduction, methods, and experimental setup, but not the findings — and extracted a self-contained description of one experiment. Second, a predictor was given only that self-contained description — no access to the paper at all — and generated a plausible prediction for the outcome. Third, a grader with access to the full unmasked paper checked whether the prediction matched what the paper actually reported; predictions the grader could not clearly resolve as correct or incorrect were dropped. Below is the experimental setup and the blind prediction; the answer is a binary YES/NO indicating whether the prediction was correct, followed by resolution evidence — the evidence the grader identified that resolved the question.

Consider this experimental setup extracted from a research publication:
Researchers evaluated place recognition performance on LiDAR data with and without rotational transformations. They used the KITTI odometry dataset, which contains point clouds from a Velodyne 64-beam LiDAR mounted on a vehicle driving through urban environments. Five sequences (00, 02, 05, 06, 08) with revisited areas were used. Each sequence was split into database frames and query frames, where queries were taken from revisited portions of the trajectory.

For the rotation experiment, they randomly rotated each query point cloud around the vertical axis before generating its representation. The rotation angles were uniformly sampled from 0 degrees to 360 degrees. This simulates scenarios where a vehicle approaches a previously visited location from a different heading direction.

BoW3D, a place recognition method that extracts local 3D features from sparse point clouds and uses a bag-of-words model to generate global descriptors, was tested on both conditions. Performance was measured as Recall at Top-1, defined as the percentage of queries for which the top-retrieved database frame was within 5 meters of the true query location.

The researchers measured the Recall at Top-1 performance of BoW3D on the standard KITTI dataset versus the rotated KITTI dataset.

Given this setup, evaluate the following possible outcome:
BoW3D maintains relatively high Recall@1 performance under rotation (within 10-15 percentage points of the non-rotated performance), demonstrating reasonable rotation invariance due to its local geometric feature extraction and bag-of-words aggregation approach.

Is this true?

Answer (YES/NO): NO